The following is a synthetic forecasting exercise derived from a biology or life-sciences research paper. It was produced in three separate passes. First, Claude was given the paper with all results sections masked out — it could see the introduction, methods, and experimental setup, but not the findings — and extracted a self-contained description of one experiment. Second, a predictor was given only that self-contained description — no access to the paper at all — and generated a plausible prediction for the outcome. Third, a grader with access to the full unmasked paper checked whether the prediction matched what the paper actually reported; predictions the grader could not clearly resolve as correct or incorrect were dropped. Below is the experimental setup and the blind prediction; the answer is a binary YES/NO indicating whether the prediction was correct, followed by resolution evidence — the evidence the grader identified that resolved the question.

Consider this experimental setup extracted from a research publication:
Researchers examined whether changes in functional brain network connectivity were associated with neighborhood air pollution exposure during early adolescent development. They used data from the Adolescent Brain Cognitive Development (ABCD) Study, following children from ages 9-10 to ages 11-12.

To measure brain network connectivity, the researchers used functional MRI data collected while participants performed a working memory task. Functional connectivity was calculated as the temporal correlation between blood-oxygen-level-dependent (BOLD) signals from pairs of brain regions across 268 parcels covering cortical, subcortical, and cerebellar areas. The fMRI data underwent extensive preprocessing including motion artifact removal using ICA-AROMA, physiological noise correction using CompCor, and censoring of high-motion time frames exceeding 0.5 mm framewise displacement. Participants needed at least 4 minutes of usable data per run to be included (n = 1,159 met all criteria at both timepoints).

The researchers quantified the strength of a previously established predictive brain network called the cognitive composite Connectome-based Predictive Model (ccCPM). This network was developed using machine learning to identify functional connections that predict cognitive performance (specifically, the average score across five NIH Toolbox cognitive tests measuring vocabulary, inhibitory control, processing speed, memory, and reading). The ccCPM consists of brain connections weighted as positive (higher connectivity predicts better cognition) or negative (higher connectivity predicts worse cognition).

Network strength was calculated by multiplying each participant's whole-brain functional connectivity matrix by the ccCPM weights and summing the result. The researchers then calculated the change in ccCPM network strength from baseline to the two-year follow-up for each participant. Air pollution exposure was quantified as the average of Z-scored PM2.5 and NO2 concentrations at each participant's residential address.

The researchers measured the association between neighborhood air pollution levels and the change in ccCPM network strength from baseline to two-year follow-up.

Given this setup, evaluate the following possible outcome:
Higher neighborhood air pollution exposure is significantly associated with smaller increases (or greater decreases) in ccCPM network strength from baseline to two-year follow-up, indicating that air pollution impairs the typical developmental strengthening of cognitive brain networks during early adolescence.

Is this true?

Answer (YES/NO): YES